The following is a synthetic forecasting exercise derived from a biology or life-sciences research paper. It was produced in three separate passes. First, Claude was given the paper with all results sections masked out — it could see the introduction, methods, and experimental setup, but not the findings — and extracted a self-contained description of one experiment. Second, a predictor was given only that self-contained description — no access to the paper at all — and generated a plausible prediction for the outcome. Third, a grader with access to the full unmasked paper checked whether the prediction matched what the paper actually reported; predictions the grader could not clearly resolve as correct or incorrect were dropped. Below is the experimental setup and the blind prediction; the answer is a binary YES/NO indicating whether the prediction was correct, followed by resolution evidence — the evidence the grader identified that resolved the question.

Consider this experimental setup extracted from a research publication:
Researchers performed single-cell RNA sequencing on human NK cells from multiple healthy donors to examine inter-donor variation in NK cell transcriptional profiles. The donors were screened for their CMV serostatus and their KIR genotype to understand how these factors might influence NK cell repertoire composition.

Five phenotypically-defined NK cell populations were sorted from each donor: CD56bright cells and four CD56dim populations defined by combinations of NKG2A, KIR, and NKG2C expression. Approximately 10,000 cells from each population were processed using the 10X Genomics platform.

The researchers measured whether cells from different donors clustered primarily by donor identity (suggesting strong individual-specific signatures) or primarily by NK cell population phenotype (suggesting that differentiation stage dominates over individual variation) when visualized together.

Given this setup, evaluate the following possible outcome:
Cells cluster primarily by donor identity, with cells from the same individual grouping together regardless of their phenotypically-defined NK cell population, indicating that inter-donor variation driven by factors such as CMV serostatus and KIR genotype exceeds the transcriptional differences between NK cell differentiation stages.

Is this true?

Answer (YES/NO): NO